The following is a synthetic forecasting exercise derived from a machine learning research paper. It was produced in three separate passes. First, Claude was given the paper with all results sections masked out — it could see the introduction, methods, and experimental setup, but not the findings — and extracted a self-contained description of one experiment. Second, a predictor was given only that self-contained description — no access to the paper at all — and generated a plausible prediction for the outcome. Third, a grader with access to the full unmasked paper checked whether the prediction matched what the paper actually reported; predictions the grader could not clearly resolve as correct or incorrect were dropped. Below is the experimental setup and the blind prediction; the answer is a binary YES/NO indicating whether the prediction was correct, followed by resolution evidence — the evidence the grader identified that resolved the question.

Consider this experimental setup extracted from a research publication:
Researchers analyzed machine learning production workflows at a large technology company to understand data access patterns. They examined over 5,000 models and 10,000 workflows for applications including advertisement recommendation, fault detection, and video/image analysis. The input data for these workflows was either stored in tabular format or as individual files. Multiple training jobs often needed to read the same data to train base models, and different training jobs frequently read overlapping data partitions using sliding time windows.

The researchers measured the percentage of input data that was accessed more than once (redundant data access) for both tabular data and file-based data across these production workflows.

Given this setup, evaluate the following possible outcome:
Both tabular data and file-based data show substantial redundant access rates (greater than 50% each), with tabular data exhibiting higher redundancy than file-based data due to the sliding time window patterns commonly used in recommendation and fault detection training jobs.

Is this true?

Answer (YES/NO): NO